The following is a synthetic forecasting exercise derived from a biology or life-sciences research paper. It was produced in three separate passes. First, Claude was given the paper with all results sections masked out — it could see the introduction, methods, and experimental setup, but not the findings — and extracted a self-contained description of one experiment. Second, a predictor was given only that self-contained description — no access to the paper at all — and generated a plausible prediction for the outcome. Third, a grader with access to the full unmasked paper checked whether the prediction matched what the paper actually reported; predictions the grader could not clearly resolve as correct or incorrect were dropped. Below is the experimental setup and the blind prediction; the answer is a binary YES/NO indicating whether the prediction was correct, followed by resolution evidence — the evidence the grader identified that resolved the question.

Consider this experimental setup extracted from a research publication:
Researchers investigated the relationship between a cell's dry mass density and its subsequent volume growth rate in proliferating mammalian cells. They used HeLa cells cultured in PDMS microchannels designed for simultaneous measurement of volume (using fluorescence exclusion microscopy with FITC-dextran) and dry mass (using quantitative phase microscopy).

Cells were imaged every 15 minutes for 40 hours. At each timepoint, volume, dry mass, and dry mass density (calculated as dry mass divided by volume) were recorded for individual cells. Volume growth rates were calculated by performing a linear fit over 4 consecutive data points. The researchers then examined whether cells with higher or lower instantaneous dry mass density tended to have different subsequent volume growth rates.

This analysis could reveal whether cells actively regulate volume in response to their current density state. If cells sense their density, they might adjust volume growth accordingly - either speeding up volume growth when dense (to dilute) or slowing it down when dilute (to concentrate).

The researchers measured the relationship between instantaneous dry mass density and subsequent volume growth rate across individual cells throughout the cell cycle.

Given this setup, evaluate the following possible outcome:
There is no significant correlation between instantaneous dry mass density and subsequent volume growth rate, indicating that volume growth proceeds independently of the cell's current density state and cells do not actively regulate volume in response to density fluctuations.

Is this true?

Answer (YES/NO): NO